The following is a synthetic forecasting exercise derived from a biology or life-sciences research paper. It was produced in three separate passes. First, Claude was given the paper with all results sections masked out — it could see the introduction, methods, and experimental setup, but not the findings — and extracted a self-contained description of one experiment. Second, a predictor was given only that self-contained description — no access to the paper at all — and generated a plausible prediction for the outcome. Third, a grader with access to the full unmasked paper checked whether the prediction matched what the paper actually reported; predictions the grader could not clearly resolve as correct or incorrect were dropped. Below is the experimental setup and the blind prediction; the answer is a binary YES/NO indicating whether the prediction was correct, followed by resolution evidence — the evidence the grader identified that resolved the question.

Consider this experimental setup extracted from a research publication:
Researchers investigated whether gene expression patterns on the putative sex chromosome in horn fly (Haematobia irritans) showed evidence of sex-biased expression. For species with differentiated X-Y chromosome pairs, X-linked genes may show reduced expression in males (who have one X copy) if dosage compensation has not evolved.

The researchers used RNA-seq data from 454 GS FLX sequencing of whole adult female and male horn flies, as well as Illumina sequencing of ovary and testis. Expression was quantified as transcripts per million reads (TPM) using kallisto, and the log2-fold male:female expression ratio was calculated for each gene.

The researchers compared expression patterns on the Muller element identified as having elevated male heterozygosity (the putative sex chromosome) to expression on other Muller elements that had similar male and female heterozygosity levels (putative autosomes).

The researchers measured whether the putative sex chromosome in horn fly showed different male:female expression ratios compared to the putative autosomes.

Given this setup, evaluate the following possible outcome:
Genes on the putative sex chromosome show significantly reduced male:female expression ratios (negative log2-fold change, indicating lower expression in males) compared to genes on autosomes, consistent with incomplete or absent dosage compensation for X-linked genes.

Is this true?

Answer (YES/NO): NO